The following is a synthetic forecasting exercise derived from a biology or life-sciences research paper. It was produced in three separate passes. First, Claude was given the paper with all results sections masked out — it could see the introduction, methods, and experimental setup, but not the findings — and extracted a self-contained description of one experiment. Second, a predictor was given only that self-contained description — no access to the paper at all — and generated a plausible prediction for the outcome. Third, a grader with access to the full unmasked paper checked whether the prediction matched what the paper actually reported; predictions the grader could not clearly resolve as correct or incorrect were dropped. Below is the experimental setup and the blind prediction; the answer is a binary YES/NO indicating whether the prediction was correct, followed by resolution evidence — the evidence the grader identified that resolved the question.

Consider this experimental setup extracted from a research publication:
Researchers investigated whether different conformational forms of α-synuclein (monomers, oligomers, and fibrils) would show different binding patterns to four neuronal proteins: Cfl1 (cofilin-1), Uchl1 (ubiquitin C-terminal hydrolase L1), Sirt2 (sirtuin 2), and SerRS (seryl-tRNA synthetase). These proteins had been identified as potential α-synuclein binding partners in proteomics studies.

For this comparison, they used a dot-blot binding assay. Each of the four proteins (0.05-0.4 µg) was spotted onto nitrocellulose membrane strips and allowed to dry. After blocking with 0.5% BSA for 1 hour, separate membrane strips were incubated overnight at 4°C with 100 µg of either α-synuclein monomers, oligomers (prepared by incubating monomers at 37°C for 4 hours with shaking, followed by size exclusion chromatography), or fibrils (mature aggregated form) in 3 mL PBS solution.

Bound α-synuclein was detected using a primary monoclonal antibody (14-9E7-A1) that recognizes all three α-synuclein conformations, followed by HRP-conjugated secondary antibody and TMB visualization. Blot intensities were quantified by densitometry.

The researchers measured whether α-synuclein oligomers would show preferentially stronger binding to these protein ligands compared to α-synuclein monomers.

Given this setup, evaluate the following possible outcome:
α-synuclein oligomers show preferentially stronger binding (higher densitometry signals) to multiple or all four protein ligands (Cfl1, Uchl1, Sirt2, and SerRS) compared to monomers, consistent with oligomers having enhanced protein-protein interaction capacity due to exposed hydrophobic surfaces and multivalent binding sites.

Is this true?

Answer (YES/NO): NO